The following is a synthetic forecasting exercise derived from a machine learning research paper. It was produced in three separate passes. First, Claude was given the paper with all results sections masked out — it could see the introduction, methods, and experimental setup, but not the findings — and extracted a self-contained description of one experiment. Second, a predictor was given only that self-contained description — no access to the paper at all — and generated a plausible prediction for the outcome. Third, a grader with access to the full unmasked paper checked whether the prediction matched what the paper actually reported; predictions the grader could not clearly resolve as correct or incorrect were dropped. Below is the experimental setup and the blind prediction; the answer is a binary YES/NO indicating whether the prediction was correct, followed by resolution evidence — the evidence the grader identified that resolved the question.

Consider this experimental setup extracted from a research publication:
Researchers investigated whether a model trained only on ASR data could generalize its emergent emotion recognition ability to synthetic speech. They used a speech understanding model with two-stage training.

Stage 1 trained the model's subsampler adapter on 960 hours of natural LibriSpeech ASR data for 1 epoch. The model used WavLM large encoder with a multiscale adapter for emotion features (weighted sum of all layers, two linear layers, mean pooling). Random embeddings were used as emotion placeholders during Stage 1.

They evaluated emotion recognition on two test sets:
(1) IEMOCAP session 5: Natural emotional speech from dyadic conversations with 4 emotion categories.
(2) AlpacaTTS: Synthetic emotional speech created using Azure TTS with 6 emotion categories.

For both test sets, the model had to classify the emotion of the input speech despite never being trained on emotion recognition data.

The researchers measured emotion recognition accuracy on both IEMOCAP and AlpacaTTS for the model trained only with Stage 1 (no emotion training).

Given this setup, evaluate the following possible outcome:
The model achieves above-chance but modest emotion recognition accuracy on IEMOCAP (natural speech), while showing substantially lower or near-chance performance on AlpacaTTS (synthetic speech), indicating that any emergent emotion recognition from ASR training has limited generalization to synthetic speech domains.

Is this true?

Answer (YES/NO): NO